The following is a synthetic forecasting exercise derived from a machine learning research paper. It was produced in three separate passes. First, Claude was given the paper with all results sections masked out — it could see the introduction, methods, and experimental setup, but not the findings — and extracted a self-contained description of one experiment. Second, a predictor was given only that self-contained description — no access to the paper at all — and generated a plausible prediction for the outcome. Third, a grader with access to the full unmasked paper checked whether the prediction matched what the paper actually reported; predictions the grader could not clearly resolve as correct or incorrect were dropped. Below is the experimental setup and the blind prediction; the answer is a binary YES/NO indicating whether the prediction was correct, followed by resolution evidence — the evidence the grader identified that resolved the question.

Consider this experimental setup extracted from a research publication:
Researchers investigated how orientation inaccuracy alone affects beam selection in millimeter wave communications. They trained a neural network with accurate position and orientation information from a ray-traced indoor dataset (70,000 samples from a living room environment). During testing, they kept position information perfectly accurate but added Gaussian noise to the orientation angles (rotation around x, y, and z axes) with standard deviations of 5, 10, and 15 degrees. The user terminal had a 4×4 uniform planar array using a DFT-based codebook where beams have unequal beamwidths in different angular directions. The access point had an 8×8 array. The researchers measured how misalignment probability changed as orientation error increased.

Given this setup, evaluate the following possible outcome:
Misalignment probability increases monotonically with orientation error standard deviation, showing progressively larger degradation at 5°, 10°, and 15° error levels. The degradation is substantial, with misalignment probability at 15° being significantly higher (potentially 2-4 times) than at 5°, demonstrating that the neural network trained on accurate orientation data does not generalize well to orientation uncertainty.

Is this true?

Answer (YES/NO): NO